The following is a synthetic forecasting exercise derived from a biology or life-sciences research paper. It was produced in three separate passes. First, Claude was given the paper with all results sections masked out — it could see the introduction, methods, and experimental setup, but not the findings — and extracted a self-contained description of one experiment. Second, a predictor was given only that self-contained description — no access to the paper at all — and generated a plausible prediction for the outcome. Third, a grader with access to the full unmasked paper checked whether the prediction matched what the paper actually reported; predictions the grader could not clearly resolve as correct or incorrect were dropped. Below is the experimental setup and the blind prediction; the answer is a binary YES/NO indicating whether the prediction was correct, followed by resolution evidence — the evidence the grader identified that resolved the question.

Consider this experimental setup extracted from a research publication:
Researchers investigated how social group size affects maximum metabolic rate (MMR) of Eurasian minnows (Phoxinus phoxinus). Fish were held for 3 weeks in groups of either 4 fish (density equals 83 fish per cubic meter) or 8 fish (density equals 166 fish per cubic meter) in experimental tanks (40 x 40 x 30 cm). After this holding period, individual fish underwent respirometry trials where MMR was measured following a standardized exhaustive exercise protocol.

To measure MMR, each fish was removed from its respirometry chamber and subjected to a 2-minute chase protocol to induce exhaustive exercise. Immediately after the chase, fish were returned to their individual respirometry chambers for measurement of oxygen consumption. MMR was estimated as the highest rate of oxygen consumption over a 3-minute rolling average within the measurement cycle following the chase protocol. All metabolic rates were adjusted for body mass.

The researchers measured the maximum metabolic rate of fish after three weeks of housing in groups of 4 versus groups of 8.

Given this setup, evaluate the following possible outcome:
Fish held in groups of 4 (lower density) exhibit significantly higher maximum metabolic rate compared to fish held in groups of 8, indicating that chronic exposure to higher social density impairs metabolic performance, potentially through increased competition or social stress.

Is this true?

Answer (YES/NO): NO